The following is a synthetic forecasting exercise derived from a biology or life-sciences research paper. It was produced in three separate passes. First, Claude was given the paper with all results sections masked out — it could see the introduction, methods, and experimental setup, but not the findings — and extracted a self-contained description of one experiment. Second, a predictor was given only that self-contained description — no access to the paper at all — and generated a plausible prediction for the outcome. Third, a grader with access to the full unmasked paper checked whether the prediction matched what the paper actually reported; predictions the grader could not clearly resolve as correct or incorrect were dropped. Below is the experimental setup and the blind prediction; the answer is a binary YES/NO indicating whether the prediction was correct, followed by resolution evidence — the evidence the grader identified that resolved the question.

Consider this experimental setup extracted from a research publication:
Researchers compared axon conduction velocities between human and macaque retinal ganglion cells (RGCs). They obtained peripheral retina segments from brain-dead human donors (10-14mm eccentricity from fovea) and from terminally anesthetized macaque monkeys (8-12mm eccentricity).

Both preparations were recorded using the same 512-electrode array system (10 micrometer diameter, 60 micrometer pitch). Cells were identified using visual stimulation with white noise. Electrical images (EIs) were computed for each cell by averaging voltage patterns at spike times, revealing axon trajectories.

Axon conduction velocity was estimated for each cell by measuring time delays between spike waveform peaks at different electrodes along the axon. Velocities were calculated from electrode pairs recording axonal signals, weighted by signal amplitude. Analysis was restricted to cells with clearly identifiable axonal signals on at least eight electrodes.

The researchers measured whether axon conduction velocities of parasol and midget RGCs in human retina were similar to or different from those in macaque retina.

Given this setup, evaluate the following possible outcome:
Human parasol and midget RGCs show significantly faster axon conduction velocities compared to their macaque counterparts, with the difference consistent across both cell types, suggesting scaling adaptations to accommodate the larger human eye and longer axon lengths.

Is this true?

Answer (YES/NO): NO